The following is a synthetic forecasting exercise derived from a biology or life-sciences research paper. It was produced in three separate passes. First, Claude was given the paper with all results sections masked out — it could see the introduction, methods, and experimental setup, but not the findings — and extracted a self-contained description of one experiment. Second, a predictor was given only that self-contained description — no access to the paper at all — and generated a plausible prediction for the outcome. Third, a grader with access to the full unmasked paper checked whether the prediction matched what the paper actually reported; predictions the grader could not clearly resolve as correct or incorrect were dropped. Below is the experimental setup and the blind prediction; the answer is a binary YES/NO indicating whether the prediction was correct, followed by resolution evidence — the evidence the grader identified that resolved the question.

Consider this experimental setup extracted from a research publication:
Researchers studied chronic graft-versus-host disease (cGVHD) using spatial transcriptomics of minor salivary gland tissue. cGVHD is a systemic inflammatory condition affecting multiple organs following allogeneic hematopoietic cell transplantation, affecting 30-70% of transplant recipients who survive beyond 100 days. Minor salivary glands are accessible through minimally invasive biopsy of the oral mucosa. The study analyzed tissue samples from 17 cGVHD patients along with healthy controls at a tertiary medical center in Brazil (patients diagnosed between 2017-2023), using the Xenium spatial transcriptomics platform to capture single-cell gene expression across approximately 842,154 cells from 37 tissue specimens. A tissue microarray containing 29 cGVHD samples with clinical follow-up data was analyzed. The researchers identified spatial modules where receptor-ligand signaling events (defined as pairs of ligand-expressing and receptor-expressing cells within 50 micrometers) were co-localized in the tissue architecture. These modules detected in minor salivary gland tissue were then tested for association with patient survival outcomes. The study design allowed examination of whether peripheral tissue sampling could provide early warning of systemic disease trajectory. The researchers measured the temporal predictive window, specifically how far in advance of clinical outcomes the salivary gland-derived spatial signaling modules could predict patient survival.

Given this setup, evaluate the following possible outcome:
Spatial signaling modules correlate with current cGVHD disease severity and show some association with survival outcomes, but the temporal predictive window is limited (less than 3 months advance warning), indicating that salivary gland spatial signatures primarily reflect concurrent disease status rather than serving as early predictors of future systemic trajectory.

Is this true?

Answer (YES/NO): NO